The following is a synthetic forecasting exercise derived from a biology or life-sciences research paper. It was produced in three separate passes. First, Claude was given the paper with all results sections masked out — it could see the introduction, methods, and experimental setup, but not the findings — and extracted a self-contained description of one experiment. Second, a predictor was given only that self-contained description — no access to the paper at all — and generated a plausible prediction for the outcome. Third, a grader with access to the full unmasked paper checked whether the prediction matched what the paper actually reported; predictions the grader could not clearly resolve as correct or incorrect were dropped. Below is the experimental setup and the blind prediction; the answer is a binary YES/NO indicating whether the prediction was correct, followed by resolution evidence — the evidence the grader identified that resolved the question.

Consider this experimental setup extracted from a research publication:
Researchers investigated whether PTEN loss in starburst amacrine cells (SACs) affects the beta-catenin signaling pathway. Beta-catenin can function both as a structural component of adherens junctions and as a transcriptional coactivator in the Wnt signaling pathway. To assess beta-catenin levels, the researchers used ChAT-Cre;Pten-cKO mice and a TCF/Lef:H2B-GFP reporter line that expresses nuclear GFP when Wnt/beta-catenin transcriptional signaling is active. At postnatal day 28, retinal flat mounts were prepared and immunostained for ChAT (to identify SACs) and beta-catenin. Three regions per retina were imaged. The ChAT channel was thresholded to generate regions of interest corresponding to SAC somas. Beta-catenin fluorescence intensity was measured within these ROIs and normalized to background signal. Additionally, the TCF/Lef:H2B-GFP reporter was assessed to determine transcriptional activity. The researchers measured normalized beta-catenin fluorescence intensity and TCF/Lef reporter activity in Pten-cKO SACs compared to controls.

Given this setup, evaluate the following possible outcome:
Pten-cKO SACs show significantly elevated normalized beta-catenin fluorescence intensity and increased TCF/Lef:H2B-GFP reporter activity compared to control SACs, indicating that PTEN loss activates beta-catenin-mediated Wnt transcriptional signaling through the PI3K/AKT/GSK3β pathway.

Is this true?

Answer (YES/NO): NO